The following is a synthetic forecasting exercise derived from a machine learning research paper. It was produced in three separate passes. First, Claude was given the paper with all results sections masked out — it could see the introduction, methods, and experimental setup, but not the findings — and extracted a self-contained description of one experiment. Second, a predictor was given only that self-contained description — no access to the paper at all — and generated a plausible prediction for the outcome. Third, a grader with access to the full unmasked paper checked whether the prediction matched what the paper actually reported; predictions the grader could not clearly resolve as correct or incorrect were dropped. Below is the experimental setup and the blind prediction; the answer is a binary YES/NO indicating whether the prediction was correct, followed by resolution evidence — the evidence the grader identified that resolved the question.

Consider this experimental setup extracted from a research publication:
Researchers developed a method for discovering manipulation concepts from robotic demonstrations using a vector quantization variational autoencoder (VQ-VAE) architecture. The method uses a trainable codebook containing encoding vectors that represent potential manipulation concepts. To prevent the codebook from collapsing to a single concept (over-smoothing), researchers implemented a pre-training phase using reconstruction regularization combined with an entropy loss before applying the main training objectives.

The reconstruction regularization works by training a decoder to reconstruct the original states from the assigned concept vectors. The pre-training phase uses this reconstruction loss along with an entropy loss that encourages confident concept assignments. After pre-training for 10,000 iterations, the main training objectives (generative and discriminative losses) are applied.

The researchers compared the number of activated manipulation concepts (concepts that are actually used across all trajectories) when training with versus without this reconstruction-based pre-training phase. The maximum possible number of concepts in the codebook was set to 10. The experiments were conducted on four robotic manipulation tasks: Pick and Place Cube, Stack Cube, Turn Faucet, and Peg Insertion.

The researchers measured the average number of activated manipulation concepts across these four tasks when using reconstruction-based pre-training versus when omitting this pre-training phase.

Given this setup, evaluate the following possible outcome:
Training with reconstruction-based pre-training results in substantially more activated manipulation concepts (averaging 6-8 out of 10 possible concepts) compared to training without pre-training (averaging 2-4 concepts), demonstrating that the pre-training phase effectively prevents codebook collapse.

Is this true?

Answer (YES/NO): NO